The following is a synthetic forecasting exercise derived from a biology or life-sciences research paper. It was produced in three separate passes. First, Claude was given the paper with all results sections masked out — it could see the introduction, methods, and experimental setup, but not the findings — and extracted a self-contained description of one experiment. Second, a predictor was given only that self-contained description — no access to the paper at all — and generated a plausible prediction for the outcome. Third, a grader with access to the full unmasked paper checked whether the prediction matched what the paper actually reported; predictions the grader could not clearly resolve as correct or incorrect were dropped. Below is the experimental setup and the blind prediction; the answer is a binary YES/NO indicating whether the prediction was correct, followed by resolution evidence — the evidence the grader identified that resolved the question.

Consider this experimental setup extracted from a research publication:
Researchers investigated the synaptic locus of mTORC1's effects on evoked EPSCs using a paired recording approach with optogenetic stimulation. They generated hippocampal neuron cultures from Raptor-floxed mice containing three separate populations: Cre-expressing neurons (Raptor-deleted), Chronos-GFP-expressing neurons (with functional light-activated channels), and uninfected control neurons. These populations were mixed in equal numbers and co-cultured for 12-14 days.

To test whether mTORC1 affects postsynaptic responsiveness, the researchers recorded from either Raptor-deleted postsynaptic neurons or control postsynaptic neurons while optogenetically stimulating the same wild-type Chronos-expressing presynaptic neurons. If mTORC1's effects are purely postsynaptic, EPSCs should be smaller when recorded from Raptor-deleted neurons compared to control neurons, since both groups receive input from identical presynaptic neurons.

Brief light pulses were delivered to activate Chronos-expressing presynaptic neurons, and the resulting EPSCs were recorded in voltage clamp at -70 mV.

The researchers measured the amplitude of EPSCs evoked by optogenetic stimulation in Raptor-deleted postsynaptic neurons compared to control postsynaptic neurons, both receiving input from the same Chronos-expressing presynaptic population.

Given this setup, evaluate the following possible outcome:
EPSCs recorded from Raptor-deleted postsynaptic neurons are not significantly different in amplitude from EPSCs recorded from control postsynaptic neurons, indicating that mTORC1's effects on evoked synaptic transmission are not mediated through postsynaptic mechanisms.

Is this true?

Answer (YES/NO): NO